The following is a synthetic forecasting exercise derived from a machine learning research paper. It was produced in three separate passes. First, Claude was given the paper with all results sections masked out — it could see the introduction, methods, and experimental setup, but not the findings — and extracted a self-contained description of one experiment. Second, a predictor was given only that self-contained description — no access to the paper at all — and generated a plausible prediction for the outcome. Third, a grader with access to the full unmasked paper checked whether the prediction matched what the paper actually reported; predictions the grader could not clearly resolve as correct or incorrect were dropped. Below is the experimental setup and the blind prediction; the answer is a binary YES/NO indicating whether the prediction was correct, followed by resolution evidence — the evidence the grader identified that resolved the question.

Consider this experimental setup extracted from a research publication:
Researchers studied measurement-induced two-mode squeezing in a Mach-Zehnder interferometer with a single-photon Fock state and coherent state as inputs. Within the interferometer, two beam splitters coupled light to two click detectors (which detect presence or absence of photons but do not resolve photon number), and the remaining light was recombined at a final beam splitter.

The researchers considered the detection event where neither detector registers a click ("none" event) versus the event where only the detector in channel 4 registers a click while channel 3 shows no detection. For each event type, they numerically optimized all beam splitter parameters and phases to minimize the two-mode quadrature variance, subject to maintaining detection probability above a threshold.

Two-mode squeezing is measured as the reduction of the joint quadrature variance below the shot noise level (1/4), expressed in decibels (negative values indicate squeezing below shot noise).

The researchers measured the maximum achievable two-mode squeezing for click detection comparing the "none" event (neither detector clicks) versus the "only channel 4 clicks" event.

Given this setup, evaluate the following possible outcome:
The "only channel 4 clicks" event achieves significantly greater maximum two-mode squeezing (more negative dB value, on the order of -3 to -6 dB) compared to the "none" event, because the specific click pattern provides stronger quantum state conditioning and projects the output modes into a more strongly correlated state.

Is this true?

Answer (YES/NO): NO